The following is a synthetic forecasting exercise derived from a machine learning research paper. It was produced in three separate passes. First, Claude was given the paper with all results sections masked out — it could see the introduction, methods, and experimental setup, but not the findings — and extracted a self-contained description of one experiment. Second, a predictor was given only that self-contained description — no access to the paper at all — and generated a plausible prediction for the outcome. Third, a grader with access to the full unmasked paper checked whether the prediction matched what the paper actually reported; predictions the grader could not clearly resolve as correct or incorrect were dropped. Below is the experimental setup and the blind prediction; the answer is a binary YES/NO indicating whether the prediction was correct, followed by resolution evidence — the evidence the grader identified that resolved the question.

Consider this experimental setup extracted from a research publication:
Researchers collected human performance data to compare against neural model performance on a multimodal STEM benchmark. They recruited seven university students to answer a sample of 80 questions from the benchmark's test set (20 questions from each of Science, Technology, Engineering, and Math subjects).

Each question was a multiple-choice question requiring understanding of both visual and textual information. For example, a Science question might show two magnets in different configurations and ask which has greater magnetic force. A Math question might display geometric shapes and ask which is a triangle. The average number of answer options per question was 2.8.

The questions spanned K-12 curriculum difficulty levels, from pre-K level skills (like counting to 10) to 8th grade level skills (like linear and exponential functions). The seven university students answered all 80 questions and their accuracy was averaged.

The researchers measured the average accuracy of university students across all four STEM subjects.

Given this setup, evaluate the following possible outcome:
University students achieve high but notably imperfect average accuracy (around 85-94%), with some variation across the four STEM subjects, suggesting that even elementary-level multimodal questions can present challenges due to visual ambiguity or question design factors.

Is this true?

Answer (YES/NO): NO